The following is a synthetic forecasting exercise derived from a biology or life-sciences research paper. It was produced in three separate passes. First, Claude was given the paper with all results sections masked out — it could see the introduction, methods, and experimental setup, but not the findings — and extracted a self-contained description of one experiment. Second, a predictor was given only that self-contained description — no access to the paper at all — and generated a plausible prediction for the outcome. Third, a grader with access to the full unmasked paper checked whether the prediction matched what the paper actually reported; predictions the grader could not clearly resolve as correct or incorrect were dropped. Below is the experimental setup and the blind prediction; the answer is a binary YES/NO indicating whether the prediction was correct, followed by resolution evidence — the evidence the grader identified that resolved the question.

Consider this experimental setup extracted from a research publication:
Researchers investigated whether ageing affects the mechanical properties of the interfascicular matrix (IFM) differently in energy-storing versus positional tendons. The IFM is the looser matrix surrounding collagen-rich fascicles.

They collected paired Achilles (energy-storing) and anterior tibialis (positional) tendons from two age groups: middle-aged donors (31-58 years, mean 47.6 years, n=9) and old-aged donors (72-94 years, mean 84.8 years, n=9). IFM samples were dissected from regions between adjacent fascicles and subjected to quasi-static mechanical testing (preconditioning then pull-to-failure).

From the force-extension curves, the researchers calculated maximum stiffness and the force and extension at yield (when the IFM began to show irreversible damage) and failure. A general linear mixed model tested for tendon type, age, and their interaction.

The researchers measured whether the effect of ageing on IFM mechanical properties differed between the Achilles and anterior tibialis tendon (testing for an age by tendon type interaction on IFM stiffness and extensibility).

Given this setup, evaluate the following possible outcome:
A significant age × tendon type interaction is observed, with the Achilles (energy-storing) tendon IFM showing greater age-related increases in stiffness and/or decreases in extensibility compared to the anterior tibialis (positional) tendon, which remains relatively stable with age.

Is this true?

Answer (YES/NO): NO